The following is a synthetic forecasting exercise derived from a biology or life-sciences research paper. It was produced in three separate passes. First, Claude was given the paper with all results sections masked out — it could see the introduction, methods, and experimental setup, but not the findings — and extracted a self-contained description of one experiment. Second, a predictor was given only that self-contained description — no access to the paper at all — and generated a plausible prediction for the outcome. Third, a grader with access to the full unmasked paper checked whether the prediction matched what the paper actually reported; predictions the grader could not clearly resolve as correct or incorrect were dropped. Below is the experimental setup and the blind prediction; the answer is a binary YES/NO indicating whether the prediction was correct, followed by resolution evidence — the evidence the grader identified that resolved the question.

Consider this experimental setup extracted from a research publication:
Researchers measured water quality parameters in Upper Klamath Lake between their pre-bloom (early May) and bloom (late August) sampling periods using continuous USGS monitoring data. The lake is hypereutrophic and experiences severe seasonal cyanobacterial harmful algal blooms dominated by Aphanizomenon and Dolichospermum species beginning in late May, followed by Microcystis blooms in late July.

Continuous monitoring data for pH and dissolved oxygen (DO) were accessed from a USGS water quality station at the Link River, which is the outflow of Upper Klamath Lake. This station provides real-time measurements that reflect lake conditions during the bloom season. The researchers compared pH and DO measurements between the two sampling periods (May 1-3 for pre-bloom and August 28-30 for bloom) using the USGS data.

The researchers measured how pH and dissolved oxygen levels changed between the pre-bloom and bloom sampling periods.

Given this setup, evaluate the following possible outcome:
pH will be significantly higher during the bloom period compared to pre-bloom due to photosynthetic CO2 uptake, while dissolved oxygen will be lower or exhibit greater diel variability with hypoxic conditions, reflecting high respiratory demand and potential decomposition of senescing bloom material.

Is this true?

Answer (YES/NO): NO